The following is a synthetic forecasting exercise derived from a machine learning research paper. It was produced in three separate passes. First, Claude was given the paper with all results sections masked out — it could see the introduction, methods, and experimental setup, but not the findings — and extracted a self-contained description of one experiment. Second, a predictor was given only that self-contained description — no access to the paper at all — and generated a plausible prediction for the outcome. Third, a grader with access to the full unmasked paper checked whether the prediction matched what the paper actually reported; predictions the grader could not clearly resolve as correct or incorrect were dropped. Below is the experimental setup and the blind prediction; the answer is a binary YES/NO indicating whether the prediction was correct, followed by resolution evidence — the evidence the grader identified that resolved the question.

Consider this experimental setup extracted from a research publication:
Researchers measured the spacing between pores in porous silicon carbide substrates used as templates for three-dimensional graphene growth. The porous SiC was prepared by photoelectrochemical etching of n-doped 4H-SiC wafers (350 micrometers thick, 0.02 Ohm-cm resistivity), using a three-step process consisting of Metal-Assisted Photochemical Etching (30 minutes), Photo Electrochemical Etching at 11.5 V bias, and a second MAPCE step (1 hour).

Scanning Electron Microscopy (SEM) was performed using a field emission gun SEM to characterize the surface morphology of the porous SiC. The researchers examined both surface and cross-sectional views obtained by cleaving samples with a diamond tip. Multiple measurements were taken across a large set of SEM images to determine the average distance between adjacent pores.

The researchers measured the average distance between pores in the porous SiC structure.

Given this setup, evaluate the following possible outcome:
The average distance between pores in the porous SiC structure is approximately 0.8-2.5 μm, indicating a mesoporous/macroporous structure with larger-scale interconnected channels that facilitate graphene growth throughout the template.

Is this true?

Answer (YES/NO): NO